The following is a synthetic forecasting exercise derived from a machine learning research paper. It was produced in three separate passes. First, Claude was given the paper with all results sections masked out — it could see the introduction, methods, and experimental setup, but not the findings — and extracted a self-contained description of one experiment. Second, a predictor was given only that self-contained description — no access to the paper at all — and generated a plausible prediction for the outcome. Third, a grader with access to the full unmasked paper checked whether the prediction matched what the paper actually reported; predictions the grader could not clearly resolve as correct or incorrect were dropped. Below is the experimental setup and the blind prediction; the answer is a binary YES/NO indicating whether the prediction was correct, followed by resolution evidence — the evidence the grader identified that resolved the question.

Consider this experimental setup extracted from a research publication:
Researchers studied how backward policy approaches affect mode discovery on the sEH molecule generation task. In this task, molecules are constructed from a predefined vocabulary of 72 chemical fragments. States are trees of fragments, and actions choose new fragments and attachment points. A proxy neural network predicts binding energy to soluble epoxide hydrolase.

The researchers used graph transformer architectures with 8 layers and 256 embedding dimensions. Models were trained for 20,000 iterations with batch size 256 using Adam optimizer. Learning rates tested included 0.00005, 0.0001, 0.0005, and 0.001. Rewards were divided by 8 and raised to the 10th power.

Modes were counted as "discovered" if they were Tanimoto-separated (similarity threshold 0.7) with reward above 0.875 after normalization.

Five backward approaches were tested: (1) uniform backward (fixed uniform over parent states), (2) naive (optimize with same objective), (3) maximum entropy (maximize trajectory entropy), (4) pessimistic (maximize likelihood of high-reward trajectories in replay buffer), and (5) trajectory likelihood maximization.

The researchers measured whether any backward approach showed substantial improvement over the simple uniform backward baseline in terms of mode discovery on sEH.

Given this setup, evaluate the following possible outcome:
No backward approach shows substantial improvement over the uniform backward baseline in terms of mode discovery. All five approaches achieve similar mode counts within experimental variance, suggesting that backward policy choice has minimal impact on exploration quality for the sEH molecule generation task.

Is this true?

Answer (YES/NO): YES